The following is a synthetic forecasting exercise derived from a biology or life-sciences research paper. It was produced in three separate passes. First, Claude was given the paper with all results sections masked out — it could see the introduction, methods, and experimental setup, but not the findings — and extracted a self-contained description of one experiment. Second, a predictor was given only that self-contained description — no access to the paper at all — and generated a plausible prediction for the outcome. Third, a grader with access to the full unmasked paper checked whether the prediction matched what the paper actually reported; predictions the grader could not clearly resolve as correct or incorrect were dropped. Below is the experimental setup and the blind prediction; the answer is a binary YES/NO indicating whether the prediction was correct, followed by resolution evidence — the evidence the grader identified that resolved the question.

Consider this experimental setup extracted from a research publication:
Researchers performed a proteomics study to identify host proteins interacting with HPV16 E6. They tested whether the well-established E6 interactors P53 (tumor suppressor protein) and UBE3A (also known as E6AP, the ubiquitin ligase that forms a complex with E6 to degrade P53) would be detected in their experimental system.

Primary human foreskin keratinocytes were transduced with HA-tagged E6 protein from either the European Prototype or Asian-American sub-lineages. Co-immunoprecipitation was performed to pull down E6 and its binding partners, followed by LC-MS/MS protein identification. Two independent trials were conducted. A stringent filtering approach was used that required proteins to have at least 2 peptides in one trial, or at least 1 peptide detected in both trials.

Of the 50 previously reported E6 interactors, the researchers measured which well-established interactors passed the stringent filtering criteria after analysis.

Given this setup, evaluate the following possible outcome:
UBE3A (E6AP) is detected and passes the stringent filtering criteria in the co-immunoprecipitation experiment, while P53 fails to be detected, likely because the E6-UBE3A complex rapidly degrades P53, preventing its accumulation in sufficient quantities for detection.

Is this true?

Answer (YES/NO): NO